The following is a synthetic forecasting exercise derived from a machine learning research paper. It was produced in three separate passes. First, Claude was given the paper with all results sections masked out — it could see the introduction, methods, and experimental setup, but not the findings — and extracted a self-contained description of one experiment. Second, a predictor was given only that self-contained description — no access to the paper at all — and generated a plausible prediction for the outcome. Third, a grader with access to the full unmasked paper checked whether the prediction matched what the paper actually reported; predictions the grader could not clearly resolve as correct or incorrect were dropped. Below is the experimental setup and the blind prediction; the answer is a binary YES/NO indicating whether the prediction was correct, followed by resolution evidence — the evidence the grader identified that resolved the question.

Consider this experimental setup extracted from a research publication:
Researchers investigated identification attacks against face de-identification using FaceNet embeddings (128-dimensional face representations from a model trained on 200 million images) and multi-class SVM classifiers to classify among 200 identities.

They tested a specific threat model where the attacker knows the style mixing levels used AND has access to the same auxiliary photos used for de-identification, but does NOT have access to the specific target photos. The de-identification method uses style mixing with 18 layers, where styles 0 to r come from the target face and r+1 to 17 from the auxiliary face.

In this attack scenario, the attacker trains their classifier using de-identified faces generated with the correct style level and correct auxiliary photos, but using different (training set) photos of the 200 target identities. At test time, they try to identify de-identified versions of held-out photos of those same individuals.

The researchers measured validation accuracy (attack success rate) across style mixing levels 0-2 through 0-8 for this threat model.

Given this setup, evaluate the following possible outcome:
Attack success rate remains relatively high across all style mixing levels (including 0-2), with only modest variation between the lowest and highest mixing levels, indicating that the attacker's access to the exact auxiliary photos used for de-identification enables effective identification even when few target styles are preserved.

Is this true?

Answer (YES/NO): NO